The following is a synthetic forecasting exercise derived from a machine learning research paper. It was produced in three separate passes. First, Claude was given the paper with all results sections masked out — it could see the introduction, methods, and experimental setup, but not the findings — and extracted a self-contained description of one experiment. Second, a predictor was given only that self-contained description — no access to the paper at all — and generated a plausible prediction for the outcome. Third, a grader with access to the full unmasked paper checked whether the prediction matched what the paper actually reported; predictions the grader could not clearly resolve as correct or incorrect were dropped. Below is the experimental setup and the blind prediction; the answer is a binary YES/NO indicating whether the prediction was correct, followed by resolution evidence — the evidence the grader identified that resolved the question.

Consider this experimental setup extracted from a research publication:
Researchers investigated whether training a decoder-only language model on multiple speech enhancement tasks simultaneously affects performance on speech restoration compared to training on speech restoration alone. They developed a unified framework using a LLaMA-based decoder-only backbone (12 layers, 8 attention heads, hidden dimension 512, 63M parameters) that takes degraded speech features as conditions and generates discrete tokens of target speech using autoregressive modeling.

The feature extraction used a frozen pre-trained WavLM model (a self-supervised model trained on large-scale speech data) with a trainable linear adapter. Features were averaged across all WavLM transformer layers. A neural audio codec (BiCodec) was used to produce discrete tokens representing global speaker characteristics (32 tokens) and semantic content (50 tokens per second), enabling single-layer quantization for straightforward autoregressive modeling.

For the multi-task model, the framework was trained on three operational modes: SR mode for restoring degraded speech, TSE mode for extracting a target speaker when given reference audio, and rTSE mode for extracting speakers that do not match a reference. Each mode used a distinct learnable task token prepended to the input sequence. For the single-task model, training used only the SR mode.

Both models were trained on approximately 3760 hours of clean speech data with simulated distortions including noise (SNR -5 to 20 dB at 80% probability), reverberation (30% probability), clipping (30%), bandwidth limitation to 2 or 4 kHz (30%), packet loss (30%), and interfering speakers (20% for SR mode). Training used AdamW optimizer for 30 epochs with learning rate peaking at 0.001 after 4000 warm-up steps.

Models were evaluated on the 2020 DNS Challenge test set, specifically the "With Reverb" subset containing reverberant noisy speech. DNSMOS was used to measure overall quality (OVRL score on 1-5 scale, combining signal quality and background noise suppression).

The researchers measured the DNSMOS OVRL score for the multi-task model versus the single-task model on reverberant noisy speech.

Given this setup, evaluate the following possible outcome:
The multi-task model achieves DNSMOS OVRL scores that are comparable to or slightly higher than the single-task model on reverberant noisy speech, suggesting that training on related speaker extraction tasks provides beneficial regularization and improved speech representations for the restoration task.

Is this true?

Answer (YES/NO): YES